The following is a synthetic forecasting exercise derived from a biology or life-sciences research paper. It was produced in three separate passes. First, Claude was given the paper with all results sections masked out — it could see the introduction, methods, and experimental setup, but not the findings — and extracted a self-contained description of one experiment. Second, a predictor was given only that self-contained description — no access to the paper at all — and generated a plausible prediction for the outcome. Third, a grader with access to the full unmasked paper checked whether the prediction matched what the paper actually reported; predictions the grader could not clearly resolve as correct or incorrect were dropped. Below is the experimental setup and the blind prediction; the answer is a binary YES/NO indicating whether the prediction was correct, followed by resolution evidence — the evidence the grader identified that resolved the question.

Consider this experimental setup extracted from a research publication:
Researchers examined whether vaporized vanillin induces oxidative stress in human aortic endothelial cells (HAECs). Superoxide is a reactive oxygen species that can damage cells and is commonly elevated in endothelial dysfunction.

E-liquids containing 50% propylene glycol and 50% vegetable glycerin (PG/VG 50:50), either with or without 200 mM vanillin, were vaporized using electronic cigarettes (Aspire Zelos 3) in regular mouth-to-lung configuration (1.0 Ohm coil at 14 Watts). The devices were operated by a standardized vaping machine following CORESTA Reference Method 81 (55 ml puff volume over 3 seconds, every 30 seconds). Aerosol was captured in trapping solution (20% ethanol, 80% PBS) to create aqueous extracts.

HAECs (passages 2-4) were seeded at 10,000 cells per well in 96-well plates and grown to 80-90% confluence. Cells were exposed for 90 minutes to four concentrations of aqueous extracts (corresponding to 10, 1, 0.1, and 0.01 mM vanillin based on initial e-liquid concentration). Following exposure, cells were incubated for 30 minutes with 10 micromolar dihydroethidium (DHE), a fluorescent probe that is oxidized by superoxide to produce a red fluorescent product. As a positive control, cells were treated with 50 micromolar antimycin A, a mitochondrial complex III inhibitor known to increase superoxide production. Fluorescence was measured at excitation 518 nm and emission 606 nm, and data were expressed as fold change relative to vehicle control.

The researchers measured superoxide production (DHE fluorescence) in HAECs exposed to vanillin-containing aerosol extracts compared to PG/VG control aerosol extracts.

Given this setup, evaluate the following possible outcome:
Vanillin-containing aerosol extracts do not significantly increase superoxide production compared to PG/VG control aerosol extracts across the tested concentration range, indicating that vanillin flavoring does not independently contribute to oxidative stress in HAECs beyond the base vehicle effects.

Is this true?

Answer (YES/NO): YES